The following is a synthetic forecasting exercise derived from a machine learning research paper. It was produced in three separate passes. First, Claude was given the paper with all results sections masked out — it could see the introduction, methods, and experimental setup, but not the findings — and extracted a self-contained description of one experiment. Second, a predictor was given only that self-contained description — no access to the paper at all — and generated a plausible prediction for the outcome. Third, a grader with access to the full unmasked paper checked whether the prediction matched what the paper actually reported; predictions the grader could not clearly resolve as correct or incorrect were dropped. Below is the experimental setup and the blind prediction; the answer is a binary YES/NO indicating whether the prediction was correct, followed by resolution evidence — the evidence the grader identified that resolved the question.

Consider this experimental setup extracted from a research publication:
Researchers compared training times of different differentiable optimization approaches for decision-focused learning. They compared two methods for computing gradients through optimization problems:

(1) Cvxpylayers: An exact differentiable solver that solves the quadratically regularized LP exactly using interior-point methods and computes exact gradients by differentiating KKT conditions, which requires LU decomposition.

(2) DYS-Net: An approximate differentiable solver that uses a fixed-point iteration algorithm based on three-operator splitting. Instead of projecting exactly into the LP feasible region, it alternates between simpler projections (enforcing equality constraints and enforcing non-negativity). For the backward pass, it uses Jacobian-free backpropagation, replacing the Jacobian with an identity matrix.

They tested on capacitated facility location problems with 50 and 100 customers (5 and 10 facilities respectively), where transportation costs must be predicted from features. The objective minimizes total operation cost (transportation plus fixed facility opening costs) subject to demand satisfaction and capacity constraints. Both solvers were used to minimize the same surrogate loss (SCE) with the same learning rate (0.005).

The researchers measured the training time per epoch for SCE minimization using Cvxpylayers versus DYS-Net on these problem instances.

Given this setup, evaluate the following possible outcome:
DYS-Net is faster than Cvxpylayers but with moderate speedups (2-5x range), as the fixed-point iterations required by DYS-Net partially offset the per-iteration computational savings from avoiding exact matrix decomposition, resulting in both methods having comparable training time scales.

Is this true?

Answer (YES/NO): NO